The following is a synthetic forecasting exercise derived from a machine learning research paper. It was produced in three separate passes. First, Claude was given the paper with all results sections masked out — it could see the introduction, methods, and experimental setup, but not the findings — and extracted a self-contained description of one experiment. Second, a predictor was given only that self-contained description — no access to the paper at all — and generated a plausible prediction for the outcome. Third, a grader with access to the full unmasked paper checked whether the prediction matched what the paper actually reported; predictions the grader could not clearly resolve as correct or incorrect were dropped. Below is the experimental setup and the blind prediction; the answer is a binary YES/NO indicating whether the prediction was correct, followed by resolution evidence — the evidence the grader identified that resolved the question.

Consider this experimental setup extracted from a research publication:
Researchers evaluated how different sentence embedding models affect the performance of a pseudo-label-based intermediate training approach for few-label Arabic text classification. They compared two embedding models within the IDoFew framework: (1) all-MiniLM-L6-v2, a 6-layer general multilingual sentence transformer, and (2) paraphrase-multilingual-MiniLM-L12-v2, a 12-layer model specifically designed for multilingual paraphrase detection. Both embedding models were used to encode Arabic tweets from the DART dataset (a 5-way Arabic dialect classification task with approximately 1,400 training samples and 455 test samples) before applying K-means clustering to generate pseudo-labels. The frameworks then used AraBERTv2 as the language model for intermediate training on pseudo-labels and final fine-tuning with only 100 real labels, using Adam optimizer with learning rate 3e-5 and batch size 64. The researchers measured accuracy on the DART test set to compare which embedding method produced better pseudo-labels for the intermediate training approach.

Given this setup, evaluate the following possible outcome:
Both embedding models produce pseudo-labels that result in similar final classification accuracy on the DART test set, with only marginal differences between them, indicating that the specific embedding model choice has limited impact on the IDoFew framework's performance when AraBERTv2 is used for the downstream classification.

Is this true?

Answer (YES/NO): NO